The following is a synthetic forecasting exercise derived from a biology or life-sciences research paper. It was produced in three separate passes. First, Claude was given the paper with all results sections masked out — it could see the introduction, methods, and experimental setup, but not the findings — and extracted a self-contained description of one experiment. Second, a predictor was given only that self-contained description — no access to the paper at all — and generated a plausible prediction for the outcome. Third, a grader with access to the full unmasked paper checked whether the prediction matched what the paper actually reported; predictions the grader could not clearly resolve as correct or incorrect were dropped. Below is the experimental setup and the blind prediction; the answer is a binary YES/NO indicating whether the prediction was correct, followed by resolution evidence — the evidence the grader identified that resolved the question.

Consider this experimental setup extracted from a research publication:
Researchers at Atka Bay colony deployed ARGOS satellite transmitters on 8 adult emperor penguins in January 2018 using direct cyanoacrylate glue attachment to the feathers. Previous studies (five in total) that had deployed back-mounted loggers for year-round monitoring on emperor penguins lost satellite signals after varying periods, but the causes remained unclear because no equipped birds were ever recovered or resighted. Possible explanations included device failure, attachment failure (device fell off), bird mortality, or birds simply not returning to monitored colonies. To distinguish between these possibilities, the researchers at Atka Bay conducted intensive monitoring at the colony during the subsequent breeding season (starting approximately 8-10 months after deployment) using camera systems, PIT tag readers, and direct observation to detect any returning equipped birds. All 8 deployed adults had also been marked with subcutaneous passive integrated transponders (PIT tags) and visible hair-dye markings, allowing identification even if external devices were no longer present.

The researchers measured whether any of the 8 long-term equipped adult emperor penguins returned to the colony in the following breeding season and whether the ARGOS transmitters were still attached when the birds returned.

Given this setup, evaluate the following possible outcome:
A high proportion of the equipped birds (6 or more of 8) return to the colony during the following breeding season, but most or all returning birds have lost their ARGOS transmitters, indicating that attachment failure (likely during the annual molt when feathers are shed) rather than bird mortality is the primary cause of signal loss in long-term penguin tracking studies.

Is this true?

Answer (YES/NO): NO